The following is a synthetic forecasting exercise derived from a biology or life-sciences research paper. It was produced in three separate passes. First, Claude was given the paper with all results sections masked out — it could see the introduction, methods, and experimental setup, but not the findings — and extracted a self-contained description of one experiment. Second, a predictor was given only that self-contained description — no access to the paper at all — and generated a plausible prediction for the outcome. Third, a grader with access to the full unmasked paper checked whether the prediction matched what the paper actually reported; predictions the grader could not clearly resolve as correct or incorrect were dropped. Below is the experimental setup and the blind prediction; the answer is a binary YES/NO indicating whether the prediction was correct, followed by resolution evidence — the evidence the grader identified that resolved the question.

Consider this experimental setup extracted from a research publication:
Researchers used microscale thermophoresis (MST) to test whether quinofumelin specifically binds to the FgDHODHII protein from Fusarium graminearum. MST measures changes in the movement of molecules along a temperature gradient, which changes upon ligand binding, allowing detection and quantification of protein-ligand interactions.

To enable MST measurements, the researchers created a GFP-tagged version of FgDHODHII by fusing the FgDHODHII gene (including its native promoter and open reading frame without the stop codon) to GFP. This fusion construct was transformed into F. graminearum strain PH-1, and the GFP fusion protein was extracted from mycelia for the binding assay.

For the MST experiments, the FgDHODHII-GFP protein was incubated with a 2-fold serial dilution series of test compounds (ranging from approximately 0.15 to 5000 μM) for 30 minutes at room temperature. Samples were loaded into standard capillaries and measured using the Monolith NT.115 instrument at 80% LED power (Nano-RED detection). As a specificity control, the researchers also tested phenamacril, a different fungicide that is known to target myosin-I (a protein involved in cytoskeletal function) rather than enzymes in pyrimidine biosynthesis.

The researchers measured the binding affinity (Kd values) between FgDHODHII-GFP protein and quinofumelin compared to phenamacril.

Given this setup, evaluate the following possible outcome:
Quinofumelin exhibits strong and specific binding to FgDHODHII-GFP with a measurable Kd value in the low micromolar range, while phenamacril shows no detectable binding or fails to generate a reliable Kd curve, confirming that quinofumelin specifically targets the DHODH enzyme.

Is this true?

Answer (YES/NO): YES